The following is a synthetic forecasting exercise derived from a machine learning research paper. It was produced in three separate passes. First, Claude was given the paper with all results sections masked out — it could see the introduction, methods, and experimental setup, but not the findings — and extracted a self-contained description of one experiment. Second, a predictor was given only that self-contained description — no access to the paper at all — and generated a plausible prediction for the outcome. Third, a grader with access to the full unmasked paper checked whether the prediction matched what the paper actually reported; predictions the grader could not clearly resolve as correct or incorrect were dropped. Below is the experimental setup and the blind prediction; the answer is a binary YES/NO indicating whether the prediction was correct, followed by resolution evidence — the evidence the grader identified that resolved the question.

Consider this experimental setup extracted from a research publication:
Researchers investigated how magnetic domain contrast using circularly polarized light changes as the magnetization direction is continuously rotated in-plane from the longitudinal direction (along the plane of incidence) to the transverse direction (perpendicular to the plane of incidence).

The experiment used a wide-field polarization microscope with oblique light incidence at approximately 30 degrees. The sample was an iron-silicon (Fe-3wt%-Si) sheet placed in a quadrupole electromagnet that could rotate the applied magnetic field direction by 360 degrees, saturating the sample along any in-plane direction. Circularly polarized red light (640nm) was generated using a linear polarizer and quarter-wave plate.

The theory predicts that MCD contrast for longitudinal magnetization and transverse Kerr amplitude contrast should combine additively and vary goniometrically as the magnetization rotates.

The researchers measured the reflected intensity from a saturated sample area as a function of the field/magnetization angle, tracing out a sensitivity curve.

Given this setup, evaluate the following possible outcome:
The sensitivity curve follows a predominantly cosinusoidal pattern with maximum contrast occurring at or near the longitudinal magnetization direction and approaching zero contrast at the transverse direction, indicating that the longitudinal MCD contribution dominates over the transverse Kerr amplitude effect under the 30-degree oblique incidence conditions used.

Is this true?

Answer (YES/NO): NO